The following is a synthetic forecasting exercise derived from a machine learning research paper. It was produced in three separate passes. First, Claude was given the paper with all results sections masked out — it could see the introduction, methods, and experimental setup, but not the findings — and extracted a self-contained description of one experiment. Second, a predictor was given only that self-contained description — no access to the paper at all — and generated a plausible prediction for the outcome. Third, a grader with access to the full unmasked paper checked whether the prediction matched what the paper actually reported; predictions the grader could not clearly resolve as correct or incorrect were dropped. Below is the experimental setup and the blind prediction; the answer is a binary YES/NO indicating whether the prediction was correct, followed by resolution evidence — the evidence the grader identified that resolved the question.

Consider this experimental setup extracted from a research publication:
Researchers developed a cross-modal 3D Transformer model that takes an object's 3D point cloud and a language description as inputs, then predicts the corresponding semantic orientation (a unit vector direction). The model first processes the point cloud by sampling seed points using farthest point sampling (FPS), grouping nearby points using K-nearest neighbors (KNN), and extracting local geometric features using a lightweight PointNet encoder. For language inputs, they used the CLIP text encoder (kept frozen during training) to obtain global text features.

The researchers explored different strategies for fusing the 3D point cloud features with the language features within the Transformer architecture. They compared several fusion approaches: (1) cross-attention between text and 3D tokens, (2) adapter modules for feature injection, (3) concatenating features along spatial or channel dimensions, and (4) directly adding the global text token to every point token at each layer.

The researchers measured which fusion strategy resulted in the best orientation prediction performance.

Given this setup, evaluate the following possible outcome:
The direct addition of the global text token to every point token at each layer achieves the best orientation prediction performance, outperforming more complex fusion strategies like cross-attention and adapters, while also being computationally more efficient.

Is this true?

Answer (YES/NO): YES